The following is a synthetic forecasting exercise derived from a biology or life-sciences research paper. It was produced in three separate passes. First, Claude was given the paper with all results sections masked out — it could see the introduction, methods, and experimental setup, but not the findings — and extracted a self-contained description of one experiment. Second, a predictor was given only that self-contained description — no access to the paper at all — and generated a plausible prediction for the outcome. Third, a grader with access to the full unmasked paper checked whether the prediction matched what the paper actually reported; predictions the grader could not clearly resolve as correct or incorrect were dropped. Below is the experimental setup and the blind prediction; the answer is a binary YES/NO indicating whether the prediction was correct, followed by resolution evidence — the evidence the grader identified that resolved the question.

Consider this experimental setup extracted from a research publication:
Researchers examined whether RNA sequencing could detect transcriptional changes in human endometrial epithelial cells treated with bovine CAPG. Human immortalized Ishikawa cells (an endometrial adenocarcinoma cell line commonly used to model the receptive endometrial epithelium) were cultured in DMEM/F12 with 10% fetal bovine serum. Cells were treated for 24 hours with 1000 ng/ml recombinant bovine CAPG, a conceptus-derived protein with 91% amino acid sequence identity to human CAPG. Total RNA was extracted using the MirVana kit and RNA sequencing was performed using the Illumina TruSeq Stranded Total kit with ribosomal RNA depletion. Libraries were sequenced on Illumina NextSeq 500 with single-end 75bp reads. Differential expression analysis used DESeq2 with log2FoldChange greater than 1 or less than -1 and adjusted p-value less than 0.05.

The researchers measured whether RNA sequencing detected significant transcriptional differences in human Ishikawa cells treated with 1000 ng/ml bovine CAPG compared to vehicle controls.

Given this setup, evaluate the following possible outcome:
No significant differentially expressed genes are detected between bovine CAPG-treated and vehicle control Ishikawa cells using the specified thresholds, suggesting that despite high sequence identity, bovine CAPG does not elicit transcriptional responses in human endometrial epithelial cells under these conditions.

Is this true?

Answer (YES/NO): YES